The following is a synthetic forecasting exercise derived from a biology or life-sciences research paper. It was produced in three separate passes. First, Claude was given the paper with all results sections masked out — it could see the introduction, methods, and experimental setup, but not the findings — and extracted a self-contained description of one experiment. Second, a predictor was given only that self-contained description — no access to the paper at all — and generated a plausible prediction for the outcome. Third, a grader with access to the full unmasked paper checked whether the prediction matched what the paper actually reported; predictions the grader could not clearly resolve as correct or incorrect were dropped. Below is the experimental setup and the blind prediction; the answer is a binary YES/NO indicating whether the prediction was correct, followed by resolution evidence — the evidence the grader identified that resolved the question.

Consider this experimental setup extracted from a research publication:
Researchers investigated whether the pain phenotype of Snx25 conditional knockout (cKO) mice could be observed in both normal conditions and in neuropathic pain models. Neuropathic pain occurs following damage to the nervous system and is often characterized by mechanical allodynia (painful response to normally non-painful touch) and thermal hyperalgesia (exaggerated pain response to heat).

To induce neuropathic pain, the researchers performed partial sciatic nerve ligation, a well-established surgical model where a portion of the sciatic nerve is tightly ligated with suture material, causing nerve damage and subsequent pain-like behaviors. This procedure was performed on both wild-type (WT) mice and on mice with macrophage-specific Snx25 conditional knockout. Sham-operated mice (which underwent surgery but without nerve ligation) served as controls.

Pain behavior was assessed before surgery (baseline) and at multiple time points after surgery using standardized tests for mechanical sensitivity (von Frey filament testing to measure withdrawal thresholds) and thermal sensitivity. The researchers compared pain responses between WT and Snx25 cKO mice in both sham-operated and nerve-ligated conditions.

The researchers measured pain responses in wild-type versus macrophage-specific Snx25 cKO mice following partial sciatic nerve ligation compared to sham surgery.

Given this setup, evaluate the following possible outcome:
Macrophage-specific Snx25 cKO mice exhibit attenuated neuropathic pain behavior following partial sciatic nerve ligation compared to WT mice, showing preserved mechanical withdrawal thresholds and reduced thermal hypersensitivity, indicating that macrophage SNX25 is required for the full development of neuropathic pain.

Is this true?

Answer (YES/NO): NO